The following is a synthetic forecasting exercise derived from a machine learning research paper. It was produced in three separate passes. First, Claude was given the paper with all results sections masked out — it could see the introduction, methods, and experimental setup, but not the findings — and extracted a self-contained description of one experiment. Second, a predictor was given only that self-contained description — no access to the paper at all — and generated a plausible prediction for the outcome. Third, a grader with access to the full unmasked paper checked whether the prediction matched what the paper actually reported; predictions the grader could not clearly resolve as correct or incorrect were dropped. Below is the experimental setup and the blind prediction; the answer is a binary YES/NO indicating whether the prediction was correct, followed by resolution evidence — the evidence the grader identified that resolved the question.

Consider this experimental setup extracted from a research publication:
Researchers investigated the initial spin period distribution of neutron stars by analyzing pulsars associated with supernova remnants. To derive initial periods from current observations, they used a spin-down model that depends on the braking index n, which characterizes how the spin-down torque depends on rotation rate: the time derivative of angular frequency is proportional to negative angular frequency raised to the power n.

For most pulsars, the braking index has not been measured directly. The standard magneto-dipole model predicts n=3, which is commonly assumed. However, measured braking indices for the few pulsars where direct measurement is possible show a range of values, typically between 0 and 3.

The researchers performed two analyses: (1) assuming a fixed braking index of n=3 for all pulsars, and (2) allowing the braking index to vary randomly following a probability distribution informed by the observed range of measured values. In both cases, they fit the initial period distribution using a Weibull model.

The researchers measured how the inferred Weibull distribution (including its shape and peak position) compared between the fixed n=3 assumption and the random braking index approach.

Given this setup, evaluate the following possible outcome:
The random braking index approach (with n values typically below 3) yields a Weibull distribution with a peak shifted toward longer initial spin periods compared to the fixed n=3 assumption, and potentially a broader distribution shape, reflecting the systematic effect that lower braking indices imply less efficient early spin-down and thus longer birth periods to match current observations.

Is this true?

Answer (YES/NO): NO